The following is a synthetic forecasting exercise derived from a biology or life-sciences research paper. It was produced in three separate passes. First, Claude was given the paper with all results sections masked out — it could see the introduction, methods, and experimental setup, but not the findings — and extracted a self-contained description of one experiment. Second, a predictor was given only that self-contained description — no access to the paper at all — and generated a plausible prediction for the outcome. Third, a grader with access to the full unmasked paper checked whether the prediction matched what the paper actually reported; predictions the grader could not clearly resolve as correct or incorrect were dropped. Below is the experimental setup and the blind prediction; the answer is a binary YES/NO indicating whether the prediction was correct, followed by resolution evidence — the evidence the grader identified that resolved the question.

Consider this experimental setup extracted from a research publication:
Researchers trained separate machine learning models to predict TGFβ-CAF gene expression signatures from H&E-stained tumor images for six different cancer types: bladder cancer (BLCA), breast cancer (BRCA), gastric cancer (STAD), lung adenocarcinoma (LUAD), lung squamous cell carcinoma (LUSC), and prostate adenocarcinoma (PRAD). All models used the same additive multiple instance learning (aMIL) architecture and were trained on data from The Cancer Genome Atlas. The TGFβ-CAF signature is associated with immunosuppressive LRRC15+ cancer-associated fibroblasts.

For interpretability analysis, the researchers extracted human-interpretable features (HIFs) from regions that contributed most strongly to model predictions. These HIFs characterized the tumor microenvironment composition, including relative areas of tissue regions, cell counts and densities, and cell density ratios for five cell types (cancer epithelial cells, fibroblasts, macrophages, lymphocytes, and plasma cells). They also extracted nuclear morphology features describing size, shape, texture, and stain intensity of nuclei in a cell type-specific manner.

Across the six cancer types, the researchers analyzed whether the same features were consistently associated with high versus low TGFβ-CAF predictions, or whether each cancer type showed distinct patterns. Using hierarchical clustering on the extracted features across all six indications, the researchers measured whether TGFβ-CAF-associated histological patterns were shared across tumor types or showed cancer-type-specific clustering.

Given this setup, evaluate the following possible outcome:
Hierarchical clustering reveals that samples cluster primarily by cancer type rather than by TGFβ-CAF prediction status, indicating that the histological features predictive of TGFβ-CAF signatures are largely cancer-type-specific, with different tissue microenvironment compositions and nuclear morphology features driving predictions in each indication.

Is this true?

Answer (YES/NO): NO